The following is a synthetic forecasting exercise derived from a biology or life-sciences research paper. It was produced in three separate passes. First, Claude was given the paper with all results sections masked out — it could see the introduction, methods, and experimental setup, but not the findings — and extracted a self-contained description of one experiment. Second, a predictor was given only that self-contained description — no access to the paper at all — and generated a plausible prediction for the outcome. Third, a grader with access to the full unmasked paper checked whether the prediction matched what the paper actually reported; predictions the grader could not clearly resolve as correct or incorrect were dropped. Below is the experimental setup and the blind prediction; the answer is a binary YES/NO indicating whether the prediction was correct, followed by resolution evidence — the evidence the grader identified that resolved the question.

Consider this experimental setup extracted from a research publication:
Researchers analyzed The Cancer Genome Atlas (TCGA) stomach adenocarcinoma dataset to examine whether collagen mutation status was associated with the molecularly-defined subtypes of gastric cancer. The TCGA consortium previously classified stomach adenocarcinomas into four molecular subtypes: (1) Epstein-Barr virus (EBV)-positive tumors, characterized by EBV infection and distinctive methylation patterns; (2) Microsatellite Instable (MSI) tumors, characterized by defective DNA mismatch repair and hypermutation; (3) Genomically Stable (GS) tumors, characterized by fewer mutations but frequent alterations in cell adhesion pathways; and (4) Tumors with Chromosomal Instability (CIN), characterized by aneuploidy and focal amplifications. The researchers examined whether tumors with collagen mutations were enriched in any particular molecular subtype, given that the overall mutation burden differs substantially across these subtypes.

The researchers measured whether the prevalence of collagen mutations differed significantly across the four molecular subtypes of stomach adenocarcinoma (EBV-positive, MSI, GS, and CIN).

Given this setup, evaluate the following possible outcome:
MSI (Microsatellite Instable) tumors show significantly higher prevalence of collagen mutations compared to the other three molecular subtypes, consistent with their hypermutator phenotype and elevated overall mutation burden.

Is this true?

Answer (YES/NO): YES